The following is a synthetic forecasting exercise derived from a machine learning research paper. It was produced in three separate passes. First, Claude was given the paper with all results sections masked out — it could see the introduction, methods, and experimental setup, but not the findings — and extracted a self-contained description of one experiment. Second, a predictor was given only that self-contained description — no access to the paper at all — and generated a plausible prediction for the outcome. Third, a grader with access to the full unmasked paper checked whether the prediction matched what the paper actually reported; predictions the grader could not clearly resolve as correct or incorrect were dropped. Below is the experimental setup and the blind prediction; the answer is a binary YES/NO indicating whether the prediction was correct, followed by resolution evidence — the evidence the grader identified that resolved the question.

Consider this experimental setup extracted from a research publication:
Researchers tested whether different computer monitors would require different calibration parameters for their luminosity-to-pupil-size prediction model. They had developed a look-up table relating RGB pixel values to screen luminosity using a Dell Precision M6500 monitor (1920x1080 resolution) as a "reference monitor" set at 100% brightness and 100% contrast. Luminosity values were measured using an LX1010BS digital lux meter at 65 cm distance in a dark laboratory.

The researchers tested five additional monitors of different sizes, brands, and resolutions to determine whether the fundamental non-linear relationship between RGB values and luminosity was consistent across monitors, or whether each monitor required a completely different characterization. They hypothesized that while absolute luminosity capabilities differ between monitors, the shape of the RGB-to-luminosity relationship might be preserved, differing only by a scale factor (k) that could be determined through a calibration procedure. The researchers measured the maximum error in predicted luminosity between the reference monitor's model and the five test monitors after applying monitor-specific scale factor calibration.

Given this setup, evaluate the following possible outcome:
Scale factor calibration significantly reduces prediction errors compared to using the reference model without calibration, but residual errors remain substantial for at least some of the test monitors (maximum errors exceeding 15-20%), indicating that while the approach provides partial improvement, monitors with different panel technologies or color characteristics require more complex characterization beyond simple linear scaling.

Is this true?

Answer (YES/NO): NO